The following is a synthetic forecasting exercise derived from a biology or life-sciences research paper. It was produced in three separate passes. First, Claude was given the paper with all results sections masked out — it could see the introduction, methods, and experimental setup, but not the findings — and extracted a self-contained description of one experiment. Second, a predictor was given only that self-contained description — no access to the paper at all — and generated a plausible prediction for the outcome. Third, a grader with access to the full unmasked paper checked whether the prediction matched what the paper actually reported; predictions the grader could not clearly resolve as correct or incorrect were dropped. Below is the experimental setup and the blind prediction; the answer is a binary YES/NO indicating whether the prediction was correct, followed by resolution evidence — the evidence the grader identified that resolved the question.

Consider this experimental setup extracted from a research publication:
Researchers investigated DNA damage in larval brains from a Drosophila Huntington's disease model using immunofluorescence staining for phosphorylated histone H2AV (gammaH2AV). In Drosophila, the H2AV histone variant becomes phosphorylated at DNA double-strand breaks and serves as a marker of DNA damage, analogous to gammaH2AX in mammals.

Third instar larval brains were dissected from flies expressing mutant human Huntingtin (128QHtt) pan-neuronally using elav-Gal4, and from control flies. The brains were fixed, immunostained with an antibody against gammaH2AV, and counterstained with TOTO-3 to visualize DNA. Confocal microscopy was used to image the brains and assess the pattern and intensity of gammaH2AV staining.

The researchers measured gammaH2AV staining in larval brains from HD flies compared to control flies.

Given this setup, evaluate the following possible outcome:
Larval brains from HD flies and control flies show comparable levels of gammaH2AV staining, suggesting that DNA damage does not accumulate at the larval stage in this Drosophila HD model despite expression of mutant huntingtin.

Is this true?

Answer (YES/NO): NO